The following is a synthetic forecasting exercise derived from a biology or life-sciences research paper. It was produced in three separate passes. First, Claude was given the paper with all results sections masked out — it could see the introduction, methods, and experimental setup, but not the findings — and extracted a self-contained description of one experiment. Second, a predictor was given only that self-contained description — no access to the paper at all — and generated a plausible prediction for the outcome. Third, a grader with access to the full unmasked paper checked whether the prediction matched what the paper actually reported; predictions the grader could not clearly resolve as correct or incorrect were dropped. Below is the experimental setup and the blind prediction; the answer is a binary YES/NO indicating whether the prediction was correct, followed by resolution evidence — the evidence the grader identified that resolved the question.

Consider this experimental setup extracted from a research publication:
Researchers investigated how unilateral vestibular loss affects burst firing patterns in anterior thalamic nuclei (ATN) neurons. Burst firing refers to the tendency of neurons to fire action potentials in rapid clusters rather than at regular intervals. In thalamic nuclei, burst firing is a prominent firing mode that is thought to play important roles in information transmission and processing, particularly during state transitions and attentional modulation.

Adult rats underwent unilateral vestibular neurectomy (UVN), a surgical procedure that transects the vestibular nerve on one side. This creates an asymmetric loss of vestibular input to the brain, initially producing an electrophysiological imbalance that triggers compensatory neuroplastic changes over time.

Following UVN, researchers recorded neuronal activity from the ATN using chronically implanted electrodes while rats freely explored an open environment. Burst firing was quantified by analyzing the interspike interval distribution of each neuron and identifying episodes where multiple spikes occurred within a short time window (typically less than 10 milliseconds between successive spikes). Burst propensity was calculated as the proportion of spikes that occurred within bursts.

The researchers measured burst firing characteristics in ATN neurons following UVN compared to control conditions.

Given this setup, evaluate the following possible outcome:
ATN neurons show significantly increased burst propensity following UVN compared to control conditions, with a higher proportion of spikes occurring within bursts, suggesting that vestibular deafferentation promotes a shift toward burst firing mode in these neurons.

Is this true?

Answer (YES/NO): NO